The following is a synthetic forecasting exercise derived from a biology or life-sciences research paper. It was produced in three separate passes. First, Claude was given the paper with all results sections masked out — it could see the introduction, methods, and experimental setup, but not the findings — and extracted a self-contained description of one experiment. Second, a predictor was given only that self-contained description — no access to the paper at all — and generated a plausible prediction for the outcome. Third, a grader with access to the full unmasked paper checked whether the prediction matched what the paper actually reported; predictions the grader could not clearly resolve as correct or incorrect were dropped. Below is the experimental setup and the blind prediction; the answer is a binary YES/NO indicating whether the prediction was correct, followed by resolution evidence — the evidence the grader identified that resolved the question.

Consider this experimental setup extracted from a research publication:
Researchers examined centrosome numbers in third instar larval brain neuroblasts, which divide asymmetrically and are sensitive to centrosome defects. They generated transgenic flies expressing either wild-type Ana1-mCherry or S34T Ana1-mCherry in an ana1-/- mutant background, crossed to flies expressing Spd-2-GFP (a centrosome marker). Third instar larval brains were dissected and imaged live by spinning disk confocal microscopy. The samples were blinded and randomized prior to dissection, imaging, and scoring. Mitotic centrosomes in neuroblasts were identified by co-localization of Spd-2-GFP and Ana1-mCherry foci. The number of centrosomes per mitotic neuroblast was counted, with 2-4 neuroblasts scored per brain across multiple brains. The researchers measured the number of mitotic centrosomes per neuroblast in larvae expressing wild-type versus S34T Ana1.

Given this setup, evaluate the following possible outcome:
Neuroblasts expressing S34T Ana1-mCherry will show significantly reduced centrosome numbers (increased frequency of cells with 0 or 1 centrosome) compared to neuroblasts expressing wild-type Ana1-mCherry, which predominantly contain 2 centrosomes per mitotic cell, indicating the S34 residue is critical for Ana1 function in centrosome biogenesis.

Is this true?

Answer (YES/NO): NO